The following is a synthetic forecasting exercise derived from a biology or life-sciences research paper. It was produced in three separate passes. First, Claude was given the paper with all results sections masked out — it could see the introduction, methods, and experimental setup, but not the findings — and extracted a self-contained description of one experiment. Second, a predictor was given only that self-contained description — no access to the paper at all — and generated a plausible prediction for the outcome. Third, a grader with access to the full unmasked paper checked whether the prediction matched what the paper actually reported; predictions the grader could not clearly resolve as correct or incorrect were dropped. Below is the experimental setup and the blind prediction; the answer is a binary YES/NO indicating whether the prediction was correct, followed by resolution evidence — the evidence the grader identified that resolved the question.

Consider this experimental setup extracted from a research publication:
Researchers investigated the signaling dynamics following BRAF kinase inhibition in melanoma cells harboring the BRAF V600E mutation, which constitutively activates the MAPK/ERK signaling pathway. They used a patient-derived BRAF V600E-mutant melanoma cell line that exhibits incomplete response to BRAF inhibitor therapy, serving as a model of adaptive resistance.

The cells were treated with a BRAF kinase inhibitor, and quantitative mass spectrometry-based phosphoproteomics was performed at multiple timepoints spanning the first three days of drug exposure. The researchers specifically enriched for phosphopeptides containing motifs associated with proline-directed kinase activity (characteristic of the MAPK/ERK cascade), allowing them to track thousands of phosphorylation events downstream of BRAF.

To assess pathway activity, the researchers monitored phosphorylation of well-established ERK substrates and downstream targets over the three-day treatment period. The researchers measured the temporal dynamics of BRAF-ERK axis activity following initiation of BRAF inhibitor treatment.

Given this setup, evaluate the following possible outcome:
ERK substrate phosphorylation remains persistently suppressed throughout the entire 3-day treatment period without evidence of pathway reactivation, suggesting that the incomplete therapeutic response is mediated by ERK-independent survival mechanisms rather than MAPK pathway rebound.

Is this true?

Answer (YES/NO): YES